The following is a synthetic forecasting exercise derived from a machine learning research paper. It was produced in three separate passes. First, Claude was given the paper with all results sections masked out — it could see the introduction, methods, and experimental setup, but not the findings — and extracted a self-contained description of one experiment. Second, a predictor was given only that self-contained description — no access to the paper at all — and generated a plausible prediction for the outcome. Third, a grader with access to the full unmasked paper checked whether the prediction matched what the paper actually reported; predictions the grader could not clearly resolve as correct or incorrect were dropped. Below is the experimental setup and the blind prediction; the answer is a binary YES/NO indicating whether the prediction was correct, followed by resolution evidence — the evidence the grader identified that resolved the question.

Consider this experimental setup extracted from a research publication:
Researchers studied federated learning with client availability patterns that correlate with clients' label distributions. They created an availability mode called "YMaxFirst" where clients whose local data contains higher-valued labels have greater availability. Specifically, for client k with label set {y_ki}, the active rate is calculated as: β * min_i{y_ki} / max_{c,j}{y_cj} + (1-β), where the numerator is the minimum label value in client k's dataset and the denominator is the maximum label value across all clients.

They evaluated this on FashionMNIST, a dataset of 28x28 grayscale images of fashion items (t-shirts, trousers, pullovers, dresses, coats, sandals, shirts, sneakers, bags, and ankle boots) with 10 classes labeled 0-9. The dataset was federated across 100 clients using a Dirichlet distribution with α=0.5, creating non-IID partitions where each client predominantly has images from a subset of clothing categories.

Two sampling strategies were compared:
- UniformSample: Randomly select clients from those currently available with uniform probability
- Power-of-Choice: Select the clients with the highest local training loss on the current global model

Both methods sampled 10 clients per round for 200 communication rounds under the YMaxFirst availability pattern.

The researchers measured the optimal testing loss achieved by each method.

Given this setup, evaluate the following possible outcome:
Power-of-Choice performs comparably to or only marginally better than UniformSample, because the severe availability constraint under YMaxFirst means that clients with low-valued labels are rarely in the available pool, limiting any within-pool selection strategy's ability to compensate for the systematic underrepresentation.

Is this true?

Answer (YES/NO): YES